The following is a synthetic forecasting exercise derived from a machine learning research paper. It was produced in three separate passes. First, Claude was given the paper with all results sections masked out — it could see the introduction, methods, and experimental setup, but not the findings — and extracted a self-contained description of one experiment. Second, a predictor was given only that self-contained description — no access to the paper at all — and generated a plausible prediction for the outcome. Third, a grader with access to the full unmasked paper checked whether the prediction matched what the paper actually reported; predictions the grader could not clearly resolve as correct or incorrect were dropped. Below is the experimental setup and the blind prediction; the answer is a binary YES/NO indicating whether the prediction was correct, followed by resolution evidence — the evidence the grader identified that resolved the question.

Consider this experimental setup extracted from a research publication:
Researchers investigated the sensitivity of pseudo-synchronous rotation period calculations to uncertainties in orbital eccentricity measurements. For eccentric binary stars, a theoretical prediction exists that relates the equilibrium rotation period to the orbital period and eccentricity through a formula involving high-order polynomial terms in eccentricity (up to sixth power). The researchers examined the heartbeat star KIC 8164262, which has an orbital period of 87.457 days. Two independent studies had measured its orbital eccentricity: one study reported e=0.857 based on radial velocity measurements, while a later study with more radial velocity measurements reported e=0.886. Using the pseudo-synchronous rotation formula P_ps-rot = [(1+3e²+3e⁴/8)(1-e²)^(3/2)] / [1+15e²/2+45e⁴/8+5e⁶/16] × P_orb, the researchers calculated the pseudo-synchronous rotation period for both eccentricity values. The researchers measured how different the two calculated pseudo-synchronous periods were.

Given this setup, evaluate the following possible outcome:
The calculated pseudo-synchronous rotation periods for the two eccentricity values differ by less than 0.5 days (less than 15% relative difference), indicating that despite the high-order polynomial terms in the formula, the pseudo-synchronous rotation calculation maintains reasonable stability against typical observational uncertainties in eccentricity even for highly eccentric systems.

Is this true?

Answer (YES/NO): NO